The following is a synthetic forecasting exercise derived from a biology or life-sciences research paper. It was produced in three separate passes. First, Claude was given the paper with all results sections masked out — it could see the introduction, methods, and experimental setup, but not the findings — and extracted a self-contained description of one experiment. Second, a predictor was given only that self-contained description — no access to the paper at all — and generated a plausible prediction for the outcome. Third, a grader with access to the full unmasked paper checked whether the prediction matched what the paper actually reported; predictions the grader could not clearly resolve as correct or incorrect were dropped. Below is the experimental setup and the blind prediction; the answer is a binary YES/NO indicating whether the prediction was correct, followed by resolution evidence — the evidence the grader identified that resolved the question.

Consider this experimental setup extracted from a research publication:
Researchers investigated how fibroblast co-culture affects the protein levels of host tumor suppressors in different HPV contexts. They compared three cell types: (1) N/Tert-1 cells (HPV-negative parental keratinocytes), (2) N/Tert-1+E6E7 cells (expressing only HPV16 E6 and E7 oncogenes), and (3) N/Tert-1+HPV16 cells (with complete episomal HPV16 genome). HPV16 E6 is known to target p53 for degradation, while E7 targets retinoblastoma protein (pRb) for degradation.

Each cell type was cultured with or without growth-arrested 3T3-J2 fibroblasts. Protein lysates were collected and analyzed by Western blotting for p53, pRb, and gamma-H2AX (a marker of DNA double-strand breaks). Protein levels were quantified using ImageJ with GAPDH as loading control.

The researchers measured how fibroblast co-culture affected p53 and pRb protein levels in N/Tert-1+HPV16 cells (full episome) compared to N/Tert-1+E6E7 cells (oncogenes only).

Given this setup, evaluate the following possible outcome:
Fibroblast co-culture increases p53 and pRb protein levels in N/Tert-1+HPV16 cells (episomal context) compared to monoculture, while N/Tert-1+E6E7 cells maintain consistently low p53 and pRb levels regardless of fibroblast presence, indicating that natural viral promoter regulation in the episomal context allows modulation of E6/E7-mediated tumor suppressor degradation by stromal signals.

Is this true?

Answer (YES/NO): NO